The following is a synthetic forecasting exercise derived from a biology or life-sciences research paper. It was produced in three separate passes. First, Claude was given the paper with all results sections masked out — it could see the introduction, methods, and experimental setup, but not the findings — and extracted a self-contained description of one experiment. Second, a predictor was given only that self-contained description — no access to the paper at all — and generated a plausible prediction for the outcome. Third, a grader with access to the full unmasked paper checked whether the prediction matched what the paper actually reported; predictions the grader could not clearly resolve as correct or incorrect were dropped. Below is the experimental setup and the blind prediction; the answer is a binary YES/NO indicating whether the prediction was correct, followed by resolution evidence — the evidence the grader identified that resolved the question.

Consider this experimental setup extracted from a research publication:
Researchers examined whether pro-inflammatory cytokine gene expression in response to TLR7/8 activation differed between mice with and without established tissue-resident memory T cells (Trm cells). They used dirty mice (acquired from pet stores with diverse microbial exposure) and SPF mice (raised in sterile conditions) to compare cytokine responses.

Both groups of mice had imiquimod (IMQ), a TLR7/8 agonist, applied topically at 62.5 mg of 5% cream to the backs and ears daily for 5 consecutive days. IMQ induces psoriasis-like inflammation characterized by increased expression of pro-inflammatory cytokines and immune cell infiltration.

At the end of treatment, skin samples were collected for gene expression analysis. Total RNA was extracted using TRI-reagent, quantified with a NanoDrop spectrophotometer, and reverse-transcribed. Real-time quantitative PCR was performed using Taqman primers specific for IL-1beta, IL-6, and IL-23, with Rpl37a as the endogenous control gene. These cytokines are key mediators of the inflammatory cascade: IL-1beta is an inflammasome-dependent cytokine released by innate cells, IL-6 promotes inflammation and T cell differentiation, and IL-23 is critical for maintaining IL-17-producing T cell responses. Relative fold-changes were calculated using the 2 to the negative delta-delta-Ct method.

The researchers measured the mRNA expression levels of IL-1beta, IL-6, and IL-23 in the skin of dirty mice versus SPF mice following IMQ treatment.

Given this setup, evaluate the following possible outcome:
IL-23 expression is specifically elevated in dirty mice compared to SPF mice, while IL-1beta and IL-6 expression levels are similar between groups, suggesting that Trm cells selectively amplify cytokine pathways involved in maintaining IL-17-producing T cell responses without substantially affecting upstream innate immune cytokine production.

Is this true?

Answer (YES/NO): NO